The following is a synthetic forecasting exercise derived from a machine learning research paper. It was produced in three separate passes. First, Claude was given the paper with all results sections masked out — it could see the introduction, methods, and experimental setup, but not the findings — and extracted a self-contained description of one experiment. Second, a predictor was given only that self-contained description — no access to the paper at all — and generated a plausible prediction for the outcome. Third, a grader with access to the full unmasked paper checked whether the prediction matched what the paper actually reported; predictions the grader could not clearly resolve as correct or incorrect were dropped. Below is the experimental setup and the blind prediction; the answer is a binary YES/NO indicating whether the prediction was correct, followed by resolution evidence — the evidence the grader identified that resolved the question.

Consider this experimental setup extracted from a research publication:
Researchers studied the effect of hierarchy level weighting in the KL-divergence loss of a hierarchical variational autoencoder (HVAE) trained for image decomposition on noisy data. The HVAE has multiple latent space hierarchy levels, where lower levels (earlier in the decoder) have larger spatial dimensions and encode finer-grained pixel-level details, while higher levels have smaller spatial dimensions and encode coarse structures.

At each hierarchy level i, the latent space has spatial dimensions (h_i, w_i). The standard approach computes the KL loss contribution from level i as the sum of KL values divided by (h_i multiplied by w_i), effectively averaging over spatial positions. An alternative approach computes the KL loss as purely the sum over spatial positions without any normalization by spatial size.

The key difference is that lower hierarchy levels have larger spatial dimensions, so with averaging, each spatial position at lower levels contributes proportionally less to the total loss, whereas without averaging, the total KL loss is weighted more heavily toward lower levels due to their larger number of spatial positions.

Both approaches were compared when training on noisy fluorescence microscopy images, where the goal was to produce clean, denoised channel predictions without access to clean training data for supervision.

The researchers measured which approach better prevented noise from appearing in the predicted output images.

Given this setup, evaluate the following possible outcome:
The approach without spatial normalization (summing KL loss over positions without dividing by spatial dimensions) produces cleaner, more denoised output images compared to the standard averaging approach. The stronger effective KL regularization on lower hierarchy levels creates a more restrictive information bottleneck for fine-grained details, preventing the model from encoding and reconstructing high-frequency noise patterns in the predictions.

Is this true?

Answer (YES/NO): YES